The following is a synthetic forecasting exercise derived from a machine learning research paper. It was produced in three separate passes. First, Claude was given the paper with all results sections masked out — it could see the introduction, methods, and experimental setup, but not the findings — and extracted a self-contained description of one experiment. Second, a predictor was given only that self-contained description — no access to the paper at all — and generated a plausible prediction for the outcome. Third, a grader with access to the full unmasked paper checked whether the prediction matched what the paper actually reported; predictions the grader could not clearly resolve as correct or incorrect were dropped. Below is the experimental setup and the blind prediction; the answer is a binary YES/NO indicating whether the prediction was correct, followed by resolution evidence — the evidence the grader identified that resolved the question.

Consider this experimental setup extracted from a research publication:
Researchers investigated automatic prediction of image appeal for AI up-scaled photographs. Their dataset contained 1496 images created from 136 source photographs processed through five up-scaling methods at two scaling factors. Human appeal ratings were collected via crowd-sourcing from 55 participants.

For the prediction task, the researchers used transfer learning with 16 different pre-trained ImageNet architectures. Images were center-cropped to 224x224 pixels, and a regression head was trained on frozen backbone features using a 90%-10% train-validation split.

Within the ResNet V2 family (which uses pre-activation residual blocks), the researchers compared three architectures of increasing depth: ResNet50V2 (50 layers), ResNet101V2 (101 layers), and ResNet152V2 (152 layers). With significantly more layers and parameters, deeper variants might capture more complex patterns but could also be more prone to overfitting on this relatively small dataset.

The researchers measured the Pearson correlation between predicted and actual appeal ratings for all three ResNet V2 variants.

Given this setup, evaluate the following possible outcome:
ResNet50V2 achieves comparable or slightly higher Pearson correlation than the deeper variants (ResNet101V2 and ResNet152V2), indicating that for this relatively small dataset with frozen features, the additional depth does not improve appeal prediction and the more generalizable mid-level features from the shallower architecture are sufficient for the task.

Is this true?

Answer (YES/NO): NO